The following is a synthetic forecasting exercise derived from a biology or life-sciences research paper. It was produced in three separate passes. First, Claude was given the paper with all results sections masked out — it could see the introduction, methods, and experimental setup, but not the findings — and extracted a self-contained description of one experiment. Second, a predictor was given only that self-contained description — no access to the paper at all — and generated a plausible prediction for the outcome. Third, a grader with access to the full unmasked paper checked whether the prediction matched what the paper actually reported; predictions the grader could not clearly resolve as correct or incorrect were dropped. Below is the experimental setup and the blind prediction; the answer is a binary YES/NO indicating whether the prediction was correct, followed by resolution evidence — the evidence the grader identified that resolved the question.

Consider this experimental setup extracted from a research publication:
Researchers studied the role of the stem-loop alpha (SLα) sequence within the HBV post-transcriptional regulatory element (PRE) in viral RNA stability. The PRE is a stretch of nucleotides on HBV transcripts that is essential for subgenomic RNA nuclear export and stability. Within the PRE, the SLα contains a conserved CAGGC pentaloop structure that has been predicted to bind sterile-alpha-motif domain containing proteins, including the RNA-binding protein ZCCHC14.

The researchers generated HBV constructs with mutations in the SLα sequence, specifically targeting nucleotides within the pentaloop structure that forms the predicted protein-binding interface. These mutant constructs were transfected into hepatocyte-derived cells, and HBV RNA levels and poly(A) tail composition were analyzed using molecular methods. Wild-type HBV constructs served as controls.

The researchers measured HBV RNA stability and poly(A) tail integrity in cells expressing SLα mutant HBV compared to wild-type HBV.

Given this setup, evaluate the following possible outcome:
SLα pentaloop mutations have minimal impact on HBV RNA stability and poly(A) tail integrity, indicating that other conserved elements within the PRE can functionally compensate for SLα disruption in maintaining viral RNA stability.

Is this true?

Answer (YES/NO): NO